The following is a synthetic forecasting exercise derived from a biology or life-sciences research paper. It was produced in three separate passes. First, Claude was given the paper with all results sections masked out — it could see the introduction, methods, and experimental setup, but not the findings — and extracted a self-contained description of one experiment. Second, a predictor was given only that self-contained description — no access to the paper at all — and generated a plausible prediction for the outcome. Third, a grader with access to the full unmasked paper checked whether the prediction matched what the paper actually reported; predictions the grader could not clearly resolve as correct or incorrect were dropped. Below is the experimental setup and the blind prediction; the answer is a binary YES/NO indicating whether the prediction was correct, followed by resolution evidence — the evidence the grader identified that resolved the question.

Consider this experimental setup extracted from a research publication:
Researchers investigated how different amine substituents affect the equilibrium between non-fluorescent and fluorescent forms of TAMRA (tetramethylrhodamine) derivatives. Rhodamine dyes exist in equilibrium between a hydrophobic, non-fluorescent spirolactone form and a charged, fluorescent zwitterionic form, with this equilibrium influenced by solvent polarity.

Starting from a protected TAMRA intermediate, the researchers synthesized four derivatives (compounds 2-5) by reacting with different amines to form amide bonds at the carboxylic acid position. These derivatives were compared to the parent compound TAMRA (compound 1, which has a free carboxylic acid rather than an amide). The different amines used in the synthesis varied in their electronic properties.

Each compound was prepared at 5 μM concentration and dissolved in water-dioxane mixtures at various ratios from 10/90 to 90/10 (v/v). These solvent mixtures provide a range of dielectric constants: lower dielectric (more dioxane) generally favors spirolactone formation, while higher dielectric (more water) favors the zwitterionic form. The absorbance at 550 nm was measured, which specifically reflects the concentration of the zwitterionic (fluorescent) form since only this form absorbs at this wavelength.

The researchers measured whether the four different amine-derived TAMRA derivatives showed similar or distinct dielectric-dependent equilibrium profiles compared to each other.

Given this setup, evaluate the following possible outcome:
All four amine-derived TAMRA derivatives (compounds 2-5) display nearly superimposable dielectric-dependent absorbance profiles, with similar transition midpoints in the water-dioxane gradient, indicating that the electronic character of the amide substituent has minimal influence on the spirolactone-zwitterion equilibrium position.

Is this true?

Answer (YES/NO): NO